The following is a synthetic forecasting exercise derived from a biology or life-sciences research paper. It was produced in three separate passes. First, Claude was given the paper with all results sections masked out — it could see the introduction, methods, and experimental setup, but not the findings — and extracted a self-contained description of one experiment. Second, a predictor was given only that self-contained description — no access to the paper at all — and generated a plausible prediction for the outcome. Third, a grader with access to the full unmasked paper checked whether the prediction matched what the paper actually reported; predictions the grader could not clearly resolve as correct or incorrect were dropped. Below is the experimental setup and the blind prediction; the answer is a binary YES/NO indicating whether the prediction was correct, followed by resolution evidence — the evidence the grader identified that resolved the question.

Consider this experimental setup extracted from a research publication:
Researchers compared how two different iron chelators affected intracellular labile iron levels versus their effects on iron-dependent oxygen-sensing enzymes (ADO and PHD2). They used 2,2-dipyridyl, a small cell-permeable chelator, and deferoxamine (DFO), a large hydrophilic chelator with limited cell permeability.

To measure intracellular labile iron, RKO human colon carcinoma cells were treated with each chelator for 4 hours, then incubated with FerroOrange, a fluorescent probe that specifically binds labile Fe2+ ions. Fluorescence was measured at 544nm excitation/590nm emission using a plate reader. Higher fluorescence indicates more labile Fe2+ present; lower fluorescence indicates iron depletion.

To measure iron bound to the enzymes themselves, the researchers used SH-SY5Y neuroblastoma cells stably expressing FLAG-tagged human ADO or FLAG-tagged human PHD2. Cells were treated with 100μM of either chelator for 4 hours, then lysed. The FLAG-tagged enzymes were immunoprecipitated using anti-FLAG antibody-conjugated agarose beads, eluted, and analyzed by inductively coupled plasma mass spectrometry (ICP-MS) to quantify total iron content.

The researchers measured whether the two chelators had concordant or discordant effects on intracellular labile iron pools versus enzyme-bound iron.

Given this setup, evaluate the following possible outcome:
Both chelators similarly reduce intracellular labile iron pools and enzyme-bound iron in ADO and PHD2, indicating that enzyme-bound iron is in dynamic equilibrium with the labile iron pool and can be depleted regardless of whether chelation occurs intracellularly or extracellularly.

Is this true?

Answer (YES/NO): NO